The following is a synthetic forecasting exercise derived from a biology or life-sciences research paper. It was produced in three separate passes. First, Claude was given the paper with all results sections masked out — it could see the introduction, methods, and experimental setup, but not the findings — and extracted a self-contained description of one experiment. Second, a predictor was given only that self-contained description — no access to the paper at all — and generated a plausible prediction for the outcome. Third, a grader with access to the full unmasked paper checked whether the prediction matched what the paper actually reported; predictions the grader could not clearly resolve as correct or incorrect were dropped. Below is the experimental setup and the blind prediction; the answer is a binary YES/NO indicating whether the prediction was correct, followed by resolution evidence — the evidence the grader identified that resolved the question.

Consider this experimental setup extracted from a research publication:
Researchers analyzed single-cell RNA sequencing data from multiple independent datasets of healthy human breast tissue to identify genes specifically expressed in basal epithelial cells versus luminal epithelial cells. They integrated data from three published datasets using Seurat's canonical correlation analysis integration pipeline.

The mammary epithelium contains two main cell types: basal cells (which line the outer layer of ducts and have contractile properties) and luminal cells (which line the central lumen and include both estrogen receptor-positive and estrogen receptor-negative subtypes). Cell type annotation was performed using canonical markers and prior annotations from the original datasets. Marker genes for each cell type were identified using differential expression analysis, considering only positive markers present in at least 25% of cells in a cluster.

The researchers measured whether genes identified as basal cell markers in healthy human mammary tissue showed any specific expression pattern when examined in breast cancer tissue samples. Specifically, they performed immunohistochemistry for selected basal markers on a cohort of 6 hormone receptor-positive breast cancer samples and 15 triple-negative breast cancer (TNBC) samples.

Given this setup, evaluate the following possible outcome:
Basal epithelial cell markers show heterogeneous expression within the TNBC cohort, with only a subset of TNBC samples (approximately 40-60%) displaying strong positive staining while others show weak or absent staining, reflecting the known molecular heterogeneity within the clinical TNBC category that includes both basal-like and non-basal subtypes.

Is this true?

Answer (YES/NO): NO